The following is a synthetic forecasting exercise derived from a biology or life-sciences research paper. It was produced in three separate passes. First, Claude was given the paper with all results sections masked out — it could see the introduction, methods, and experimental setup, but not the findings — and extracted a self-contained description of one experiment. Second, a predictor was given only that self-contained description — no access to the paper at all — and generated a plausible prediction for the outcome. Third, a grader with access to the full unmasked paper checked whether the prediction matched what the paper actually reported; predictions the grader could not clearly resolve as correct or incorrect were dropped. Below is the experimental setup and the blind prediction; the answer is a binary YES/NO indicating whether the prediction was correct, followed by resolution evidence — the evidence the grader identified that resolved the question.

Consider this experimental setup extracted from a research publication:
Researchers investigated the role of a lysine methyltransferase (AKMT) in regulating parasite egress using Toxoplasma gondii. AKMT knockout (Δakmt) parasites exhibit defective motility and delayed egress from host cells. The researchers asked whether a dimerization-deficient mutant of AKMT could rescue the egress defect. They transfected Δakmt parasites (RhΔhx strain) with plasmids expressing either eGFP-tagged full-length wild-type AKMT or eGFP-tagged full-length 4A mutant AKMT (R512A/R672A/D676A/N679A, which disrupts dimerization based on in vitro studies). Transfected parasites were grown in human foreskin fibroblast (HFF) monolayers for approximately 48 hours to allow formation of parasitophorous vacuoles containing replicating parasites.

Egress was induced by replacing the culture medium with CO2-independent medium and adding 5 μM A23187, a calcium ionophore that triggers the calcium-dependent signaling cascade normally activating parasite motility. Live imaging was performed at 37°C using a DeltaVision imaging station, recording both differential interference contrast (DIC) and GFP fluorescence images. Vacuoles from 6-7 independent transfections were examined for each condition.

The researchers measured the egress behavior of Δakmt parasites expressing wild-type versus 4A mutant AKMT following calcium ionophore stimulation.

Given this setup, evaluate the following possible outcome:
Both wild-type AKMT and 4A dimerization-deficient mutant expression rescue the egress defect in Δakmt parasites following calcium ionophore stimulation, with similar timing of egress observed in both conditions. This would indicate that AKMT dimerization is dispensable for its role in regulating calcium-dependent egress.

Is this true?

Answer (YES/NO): NO